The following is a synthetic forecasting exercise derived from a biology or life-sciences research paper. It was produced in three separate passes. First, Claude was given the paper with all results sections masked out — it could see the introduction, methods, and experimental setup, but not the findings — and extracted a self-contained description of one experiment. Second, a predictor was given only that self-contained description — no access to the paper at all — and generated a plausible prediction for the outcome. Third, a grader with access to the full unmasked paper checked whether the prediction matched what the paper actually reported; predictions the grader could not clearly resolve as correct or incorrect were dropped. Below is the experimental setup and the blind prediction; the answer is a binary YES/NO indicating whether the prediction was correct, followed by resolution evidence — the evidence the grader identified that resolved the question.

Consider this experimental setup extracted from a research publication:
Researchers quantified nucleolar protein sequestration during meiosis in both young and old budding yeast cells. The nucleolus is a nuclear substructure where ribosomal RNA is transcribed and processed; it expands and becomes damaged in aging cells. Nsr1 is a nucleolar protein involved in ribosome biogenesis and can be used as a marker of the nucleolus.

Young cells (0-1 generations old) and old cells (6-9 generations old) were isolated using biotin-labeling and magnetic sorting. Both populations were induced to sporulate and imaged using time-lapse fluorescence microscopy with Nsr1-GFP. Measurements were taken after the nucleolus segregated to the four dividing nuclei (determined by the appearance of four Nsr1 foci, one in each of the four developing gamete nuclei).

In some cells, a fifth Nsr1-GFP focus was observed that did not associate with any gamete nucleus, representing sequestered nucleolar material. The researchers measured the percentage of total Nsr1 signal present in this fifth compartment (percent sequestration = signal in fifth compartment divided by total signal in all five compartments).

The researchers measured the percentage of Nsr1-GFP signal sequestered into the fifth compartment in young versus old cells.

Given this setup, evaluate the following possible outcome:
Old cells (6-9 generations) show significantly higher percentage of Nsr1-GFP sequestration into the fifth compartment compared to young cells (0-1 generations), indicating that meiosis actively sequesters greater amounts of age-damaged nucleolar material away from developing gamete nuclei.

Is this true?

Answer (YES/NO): YES